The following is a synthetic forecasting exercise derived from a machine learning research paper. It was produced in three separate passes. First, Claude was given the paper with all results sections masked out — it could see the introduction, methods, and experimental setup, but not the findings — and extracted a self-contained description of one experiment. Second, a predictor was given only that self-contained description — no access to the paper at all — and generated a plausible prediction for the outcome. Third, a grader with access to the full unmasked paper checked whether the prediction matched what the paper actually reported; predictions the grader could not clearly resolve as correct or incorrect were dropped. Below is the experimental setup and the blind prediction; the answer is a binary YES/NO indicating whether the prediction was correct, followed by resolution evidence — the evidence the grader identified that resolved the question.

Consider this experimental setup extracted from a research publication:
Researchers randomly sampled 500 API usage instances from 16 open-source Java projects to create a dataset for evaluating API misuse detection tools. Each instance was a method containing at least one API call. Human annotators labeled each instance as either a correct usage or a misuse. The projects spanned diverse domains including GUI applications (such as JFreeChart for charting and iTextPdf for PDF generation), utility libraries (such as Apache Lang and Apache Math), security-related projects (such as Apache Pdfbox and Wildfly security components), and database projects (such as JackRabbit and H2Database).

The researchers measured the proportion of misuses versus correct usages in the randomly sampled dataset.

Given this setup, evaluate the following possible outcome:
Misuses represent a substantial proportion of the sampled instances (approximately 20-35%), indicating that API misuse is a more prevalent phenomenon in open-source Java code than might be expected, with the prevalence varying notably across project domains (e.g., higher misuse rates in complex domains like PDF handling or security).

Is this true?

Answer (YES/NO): YES